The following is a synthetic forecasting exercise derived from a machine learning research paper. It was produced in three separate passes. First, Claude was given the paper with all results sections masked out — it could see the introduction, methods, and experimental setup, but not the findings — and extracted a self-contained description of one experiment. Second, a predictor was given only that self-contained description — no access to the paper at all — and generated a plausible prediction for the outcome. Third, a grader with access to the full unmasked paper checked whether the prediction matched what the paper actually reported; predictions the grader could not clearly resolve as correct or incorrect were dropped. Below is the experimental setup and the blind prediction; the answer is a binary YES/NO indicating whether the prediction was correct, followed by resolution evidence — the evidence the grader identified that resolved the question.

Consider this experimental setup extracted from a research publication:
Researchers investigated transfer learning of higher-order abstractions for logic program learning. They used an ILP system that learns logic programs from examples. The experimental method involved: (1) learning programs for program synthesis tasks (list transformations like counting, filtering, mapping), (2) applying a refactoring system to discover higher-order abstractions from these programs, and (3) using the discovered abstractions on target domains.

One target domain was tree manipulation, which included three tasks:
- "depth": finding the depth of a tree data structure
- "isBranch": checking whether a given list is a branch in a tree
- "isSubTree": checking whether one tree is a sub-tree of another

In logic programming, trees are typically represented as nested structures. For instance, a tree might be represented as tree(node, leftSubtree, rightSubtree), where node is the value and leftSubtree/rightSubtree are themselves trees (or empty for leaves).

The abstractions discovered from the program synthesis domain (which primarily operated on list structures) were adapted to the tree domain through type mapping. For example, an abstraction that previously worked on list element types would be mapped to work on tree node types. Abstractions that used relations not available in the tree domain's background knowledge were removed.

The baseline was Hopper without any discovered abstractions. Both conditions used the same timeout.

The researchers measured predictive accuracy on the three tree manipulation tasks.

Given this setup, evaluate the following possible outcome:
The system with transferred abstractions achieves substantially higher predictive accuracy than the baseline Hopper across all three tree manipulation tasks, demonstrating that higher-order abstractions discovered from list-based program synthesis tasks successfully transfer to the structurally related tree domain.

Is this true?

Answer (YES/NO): NO